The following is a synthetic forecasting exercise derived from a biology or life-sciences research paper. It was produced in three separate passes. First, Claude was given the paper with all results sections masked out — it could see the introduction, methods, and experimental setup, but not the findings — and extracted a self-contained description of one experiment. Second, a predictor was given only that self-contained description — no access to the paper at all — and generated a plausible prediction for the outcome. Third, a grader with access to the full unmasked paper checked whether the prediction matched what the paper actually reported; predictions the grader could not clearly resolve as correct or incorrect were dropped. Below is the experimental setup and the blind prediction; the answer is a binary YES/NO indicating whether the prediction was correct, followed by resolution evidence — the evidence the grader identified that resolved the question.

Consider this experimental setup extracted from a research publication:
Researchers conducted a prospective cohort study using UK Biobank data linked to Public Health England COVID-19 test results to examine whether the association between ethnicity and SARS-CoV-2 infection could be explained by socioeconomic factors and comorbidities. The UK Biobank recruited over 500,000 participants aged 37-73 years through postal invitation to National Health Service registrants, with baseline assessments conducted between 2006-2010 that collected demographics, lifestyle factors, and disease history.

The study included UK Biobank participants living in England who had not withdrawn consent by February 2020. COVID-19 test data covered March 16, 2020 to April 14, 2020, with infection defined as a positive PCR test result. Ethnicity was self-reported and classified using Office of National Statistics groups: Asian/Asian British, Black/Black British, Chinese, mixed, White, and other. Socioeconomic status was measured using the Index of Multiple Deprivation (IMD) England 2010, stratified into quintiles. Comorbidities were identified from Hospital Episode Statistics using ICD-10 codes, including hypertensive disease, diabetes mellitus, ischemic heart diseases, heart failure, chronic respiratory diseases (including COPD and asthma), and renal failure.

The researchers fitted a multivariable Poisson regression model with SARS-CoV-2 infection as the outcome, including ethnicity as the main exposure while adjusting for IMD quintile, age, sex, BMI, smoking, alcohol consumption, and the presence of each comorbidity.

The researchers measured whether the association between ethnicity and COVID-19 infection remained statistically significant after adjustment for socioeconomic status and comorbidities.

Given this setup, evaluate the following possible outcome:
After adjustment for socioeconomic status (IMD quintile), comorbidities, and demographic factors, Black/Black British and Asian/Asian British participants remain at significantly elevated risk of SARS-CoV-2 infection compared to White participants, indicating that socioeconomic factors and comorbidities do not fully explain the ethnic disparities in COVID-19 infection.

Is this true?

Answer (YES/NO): YES